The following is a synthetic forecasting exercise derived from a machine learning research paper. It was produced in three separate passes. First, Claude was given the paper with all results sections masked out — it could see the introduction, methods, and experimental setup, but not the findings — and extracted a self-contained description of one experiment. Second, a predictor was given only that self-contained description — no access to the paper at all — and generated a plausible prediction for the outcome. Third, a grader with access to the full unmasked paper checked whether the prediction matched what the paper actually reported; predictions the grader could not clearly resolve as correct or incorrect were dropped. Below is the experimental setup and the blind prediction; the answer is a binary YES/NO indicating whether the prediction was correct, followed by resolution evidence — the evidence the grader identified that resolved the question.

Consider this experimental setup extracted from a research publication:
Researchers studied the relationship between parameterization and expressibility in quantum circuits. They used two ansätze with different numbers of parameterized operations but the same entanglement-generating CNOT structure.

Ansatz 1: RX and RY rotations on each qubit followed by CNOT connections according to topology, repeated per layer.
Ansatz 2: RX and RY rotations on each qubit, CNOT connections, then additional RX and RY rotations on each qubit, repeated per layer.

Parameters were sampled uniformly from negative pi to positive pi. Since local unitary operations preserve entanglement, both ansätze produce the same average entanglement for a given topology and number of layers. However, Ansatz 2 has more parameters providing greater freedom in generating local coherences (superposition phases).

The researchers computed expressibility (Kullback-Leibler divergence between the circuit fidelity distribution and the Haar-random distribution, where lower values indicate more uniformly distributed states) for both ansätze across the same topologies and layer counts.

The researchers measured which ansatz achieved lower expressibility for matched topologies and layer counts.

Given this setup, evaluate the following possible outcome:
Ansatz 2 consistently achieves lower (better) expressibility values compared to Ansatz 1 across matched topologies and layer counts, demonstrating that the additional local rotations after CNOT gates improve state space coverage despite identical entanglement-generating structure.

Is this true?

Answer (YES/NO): YES